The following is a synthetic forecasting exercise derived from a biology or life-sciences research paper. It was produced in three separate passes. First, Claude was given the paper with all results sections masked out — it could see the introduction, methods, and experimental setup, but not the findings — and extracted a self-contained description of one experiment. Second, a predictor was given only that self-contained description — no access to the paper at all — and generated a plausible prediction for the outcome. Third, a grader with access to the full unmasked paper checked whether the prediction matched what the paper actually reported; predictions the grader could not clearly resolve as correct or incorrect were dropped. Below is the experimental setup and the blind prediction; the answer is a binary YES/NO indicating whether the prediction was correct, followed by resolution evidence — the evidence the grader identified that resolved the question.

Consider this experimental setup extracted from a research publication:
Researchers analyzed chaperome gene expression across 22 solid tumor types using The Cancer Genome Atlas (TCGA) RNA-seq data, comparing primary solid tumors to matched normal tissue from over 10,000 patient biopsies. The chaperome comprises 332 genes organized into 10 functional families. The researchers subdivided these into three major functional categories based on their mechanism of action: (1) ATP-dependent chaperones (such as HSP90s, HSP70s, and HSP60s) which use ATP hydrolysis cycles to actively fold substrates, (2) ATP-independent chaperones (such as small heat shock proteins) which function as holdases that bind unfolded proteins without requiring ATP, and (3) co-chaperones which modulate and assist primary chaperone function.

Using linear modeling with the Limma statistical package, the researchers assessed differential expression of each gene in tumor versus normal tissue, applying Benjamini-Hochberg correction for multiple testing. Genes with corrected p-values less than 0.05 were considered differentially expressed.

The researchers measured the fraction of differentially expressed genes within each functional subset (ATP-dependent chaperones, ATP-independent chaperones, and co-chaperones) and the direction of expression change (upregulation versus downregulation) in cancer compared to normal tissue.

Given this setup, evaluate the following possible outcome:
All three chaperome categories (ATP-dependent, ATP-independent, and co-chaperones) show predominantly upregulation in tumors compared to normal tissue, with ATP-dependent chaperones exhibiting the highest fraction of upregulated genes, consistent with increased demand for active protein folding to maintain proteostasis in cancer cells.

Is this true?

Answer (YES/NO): YES